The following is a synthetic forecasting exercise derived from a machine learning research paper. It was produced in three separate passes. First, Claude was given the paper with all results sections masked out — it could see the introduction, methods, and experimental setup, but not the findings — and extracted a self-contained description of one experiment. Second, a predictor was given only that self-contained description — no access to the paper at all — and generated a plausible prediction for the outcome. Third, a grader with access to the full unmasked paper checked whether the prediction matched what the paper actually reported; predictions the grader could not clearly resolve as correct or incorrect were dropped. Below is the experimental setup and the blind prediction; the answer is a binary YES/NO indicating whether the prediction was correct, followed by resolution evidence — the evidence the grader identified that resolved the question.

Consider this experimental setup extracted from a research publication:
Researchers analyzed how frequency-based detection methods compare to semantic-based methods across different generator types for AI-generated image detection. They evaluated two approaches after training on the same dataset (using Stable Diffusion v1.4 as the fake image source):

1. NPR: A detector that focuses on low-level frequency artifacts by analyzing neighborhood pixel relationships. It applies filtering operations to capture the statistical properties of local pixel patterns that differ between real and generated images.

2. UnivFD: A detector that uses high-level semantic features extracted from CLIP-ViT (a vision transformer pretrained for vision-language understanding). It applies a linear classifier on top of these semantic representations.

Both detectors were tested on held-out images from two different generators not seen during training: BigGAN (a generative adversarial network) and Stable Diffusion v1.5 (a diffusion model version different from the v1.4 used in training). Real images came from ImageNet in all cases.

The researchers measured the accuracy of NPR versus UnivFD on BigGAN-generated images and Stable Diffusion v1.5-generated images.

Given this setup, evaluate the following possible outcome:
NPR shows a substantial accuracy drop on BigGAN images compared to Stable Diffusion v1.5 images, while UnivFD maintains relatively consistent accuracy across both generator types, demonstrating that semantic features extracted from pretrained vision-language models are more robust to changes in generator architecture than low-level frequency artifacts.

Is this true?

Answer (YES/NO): NO